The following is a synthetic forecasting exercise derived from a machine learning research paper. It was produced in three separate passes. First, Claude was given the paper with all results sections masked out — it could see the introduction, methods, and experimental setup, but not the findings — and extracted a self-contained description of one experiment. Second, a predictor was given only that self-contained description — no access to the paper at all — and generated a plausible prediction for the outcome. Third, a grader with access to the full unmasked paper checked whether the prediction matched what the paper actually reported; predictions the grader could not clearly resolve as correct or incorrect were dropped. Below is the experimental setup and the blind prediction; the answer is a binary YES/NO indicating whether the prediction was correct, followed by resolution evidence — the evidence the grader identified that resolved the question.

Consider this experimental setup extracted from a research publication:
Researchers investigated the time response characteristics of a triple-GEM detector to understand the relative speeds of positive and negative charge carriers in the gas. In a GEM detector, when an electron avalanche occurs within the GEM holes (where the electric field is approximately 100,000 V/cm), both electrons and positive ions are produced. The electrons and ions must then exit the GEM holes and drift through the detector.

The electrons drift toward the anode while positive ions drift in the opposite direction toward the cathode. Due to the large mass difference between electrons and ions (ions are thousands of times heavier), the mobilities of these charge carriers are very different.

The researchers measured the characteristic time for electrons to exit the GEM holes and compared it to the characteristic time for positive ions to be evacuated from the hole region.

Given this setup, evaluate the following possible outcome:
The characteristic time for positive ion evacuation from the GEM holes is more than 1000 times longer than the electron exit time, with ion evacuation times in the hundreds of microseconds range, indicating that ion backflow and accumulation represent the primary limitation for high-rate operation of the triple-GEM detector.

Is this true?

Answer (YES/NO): NO